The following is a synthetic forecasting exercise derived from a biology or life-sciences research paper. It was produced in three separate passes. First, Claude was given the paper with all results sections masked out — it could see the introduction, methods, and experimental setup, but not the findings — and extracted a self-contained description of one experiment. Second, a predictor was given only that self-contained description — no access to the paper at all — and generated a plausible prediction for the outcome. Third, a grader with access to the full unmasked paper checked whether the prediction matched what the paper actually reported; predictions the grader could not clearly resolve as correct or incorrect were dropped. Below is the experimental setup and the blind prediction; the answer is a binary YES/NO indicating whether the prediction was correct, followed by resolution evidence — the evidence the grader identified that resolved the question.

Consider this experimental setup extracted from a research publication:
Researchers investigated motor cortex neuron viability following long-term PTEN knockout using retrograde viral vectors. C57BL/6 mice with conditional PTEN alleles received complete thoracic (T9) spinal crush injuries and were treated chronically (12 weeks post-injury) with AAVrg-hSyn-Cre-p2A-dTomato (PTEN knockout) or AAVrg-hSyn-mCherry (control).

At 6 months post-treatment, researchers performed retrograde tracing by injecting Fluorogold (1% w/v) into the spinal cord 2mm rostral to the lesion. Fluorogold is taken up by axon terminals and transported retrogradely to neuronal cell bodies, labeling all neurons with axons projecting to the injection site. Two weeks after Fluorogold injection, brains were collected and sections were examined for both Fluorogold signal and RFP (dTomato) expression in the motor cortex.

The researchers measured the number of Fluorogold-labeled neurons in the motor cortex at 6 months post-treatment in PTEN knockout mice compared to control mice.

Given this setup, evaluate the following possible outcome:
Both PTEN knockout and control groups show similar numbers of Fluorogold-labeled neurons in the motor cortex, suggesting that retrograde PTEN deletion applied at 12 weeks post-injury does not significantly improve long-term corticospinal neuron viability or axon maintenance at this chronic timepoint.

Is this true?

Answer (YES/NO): NO